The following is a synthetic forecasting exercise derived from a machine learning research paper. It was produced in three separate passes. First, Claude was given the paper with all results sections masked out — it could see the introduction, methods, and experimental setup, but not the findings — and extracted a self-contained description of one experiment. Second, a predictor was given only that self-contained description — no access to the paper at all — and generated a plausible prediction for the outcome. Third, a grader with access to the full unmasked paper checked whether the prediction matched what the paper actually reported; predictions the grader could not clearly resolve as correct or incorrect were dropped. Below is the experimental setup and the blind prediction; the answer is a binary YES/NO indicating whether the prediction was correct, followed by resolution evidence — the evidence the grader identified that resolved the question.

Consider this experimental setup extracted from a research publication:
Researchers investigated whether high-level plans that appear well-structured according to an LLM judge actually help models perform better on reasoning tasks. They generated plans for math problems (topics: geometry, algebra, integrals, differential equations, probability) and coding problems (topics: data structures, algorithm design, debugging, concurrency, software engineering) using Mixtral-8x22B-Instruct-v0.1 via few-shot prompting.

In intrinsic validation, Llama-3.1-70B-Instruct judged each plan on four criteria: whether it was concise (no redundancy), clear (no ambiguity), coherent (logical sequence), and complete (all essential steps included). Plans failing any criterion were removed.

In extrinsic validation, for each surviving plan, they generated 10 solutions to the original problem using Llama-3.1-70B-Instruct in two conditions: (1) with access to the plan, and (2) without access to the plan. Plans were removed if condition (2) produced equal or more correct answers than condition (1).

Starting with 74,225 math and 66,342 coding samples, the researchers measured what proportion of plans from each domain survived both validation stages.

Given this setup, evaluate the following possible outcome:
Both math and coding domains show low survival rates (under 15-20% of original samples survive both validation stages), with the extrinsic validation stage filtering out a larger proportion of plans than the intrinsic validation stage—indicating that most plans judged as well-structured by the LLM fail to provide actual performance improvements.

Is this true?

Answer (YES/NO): NO